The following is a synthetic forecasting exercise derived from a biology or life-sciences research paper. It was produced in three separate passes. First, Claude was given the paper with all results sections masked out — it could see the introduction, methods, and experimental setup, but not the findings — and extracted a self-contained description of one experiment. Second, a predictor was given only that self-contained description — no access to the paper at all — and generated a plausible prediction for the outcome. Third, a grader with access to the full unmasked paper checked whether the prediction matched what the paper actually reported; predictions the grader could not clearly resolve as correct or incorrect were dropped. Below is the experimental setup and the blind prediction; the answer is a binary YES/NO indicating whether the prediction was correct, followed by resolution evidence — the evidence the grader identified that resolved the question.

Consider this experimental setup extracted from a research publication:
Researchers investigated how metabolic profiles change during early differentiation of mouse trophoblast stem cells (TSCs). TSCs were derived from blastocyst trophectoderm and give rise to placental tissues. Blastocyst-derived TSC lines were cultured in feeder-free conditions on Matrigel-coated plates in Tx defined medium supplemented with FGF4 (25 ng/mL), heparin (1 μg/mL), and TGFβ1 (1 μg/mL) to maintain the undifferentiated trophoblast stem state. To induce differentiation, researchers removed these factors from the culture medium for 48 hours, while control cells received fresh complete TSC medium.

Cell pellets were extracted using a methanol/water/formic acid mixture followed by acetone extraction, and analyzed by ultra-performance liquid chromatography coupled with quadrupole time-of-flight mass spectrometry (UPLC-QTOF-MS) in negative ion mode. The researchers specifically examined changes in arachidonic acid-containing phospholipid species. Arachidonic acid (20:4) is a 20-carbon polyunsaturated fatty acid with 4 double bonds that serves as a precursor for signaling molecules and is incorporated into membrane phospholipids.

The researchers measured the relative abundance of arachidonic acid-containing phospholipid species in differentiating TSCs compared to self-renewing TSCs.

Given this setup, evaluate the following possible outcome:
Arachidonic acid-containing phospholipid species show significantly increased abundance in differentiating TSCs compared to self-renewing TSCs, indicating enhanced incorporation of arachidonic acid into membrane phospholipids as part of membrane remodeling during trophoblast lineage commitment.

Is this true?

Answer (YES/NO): YES